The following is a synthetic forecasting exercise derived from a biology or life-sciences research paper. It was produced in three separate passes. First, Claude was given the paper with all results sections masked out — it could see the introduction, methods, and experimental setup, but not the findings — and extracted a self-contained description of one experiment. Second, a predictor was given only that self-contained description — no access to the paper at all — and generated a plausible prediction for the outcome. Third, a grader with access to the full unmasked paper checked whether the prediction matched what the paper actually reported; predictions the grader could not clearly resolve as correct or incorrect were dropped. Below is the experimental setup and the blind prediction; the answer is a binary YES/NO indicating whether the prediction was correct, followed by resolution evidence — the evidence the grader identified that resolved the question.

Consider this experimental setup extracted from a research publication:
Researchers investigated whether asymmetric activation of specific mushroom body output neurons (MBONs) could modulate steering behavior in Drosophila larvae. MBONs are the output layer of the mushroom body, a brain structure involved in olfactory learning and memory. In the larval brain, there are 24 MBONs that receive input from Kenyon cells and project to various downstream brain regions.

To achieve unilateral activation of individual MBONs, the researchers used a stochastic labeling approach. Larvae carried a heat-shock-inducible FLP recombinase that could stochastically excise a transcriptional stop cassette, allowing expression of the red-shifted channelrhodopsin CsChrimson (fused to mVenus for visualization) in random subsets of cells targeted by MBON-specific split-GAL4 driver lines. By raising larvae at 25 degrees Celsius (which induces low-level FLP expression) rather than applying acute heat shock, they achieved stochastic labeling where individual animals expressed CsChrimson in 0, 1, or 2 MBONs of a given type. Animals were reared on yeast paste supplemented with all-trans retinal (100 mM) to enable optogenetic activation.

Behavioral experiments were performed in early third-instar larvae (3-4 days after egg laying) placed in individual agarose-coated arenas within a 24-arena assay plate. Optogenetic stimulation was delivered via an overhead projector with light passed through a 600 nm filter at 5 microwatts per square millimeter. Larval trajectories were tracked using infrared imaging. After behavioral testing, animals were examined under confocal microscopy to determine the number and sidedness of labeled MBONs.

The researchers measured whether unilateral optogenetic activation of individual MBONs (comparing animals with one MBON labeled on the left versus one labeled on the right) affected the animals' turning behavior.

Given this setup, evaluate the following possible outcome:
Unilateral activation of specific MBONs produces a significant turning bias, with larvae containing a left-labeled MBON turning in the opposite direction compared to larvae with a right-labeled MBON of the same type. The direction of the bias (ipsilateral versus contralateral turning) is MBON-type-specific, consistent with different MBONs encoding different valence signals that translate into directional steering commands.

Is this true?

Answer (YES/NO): YES